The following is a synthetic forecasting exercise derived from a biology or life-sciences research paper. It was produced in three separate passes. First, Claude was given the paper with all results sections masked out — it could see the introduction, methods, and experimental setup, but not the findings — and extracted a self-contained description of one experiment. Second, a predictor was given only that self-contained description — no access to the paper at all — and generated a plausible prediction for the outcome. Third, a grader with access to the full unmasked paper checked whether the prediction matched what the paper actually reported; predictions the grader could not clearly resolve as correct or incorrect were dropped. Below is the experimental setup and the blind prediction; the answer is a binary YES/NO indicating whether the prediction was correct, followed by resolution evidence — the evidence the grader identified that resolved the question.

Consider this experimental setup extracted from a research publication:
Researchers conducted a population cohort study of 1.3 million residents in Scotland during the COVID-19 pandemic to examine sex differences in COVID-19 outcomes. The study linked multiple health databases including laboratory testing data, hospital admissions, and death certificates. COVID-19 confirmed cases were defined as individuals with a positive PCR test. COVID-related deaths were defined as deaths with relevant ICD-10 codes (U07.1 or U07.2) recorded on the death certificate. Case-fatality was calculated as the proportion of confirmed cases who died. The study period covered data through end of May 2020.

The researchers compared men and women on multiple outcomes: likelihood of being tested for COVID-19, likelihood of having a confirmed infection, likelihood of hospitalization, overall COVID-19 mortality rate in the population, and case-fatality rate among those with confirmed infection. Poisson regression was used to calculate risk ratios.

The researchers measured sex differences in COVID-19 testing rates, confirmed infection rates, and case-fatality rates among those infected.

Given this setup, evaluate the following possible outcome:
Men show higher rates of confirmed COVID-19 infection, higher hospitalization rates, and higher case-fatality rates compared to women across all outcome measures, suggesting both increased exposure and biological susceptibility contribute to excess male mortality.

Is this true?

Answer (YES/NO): NO